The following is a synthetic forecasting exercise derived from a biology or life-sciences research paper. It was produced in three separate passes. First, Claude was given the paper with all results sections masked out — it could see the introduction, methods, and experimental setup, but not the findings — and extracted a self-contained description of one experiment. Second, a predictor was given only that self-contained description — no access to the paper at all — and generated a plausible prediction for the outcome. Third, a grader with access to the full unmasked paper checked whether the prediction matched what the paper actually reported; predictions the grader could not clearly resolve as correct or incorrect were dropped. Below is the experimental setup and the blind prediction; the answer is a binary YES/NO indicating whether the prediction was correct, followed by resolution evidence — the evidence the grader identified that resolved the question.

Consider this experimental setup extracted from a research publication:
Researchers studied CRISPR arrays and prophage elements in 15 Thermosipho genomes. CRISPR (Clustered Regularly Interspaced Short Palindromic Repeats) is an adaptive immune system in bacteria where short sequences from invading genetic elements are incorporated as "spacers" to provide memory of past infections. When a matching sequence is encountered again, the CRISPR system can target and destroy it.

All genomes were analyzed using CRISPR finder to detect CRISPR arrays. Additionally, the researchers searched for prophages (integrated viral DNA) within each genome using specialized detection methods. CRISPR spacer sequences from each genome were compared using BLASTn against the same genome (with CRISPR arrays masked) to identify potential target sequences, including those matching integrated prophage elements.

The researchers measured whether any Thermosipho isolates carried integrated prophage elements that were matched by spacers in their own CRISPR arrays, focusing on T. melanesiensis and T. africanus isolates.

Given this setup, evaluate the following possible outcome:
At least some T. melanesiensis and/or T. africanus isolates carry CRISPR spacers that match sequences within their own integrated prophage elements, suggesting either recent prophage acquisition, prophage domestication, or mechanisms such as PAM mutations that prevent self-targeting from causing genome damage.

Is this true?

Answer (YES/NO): YES